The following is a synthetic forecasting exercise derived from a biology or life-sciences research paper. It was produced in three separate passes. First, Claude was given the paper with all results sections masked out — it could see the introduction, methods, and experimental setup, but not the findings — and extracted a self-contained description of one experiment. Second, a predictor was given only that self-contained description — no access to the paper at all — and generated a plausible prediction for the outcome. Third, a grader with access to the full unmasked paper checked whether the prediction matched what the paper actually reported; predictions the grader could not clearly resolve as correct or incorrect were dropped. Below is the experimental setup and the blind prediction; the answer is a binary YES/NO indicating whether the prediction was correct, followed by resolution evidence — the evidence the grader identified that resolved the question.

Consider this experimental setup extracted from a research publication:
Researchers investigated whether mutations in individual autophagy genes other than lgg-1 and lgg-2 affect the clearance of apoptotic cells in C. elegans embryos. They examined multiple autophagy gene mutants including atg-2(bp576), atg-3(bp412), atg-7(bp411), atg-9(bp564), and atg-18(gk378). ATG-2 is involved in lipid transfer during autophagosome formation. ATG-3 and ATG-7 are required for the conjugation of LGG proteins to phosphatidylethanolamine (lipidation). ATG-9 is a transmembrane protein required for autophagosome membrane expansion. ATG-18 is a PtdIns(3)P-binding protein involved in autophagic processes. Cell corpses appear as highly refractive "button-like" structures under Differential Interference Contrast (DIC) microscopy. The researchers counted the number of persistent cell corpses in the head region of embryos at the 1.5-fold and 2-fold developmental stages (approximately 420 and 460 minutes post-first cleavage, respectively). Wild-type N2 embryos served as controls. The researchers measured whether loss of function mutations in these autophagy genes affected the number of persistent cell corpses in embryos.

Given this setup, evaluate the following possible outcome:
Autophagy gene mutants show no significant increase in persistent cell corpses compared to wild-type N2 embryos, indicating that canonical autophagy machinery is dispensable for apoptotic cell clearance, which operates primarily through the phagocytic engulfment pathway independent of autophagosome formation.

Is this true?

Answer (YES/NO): NO